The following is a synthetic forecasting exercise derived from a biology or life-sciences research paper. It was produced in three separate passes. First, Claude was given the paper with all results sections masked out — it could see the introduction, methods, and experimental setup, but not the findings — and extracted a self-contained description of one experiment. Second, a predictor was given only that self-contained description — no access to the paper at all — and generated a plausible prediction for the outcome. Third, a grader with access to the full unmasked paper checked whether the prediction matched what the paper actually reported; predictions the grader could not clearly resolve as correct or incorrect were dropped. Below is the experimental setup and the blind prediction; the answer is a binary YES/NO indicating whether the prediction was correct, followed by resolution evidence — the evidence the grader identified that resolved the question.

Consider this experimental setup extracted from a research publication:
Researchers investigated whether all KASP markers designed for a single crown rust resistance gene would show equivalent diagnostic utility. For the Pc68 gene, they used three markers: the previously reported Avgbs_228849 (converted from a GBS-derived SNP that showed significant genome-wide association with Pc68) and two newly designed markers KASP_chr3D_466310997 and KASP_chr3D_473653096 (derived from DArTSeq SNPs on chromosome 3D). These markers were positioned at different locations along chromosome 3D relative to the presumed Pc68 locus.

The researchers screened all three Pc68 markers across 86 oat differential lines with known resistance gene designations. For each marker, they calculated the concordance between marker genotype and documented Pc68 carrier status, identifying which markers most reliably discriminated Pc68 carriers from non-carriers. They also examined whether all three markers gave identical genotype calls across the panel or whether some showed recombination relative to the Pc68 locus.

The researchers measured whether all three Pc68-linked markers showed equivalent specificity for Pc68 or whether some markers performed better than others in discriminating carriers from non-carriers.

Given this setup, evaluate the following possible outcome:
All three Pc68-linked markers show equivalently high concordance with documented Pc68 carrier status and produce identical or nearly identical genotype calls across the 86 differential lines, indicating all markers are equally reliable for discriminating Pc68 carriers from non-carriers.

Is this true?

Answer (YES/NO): NO